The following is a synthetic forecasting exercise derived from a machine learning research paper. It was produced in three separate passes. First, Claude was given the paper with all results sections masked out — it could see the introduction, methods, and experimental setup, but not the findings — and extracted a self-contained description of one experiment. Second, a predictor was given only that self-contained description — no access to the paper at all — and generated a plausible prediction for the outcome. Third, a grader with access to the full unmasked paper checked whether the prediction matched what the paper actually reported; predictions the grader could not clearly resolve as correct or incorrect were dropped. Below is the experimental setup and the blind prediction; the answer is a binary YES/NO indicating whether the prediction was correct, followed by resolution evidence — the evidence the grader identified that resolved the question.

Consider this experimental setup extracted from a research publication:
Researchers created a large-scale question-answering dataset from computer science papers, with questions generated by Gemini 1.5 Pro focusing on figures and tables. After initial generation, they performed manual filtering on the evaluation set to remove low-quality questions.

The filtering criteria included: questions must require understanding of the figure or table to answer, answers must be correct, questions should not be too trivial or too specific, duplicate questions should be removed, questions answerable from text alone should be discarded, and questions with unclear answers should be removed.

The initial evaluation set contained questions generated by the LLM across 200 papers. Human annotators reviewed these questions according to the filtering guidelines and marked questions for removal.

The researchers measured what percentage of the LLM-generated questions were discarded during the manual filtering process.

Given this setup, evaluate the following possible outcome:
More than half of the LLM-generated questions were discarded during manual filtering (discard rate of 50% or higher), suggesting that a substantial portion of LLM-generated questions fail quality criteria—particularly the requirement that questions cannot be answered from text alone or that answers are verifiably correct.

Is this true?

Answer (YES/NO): NO